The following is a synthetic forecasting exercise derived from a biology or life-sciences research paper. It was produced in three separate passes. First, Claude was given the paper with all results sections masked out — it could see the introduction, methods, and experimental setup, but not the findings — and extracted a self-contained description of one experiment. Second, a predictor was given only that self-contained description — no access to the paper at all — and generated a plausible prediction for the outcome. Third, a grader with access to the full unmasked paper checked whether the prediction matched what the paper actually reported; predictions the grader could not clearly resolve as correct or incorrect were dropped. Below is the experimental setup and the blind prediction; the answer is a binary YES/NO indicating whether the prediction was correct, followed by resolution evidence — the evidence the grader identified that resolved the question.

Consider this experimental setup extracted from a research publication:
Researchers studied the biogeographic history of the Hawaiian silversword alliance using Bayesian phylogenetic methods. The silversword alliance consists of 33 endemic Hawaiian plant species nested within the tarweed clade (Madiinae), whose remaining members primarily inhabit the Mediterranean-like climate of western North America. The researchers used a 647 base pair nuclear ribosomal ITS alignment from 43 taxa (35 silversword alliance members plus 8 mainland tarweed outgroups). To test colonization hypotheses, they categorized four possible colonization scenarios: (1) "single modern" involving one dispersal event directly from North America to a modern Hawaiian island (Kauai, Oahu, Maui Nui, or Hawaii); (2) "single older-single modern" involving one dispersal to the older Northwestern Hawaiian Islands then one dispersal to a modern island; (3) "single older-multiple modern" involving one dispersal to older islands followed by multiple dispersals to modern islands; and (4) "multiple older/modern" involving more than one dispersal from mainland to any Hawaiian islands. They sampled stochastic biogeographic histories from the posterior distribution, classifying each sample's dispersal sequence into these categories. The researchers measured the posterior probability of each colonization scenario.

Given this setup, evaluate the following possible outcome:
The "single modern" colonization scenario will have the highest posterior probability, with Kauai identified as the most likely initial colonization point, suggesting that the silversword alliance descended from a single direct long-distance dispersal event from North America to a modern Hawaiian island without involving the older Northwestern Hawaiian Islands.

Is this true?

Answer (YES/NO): YES